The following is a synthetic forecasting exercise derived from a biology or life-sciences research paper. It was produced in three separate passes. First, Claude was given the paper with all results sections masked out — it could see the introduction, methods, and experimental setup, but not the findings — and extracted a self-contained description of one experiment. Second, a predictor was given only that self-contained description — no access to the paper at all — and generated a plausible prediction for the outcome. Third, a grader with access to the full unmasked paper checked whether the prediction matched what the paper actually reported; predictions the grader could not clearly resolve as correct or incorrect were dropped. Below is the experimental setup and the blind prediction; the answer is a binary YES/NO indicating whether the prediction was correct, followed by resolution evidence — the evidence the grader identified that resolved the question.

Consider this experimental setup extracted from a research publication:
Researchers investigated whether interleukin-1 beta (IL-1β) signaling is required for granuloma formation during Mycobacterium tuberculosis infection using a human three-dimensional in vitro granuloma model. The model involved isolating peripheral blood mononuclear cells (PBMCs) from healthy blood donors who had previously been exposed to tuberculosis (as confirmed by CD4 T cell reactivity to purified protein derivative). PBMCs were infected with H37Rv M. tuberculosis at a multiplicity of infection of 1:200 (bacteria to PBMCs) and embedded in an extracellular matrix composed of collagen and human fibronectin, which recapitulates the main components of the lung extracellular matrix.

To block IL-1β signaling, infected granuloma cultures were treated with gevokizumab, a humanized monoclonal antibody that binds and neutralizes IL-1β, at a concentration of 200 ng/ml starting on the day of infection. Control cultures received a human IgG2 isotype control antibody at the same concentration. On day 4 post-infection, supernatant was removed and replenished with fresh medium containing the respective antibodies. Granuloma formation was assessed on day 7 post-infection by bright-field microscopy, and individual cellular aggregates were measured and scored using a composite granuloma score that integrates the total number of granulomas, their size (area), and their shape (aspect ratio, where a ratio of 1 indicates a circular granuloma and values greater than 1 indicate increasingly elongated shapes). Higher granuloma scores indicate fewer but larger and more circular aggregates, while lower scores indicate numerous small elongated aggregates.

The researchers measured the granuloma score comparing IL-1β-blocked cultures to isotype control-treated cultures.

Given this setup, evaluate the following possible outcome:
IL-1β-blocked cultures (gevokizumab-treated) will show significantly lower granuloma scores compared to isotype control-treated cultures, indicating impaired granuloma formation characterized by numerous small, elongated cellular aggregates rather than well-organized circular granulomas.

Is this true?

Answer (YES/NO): YES